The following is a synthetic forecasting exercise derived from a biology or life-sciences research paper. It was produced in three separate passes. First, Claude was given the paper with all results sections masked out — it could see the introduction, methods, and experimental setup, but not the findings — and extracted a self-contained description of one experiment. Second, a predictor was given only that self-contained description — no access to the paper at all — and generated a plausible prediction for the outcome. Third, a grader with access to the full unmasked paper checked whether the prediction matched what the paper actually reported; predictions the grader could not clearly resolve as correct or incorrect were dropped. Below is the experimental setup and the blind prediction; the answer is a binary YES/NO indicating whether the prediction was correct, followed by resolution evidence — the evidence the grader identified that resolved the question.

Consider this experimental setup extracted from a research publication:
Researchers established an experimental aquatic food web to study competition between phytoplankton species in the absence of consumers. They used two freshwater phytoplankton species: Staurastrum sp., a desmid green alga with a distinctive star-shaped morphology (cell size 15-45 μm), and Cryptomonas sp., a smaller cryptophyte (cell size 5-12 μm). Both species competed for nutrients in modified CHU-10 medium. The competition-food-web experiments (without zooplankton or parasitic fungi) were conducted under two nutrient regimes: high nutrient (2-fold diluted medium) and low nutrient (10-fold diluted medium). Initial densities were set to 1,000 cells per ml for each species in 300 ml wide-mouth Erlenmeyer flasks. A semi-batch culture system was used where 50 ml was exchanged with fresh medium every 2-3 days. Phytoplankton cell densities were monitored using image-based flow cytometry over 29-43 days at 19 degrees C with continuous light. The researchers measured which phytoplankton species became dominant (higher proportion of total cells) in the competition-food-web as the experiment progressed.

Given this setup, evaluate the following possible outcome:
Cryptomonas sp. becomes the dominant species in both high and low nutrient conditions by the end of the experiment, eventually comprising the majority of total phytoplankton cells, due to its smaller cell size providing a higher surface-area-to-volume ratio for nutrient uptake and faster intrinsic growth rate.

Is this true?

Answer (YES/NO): YES